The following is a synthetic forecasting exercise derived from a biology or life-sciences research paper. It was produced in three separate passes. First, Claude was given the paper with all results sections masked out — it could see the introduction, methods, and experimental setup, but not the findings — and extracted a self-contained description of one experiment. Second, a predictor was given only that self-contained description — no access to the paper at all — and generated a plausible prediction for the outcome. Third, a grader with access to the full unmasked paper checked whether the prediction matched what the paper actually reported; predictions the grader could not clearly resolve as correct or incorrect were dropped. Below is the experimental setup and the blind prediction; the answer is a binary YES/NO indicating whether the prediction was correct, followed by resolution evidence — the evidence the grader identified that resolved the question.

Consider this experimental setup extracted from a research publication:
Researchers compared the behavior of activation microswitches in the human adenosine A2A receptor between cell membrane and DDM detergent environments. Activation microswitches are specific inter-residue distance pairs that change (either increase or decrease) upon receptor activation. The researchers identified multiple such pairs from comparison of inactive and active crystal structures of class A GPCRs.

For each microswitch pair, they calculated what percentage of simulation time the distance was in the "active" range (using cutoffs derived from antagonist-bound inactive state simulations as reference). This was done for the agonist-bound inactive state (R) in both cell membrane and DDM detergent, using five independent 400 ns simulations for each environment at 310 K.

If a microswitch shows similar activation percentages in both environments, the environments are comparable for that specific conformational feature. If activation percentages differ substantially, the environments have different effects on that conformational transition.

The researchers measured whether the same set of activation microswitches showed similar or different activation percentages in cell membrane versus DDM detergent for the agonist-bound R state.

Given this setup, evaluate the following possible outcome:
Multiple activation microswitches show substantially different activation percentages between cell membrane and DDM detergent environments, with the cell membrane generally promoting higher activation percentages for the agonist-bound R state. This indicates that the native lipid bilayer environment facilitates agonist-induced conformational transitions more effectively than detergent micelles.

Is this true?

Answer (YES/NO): NO